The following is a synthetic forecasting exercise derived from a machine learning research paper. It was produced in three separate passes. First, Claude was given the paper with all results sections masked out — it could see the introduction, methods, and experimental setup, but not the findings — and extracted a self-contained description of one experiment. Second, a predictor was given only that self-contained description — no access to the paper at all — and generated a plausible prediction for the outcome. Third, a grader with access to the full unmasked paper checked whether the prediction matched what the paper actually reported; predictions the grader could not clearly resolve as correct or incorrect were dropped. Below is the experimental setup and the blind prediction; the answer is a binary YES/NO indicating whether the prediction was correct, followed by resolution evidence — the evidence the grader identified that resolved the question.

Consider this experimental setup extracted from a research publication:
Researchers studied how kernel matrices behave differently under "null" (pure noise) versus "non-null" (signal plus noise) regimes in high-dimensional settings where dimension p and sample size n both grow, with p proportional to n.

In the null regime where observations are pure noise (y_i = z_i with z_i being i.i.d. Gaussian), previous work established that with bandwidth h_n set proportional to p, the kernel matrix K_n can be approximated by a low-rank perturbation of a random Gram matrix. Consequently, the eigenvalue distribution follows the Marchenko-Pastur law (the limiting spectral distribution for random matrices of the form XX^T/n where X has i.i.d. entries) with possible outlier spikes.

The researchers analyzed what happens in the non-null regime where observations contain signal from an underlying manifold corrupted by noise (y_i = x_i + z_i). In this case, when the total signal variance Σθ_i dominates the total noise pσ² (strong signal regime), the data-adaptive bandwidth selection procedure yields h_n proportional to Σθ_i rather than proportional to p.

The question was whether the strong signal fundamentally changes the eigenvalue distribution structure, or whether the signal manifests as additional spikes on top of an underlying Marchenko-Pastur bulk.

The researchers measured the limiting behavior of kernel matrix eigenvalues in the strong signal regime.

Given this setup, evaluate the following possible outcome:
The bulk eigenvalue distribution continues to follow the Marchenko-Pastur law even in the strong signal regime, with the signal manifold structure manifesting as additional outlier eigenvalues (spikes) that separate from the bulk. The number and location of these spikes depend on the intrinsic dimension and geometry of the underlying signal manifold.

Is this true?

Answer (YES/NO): NO